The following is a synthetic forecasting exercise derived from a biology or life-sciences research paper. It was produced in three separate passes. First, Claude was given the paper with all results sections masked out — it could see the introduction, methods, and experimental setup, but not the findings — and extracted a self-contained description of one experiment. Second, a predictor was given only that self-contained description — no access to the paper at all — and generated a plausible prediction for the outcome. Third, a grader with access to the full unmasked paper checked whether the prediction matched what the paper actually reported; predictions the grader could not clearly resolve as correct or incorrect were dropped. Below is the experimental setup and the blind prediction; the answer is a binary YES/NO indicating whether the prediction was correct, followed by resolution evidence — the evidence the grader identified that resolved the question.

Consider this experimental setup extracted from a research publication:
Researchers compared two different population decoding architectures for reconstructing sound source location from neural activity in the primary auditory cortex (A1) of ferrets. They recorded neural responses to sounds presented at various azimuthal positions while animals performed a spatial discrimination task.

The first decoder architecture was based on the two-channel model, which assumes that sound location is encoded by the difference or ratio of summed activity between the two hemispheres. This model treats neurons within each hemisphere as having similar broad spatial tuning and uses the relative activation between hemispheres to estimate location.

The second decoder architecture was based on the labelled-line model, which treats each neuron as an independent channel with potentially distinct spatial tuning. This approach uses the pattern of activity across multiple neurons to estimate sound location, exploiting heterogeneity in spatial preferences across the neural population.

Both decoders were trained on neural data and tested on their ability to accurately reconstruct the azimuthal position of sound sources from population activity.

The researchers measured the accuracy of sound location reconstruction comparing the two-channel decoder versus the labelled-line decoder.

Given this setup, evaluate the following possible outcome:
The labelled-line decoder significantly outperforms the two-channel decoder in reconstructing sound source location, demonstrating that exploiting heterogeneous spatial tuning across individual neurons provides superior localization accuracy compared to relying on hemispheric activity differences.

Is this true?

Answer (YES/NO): YES